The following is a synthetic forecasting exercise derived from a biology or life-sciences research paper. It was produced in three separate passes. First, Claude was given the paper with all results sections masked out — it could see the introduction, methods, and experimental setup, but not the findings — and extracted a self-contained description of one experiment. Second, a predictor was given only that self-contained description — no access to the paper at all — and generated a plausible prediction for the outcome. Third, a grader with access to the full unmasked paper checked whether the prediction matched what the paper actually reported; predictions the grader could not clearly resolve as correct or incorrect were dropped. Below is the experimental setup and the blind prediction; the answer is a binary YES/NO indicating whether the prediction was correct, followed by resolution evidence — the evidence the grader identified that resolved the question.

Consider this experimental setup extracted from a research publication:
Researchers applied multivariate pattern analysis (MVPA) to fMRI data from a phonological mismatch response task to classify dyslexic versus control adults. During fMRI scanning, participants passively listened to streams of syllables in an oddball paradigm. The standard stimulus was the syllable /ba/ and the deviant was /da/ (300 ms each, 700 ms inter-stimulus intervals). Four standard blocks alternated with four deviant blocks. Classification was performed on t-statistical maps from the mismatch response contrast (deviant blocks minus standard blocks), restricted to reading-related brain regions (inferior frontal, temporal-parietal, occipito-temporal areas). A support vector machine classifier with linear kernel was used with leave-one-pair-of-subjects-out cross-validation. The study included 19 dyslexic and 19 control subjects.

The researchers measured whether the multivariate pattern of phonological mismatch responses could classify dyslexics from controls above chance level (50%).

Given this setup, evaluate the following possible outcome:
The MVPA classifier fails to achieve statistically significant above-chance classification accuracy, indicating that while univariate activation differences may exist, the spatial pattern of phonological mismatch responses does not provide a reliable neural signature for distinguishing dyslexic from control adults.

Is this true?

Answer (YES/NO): YES